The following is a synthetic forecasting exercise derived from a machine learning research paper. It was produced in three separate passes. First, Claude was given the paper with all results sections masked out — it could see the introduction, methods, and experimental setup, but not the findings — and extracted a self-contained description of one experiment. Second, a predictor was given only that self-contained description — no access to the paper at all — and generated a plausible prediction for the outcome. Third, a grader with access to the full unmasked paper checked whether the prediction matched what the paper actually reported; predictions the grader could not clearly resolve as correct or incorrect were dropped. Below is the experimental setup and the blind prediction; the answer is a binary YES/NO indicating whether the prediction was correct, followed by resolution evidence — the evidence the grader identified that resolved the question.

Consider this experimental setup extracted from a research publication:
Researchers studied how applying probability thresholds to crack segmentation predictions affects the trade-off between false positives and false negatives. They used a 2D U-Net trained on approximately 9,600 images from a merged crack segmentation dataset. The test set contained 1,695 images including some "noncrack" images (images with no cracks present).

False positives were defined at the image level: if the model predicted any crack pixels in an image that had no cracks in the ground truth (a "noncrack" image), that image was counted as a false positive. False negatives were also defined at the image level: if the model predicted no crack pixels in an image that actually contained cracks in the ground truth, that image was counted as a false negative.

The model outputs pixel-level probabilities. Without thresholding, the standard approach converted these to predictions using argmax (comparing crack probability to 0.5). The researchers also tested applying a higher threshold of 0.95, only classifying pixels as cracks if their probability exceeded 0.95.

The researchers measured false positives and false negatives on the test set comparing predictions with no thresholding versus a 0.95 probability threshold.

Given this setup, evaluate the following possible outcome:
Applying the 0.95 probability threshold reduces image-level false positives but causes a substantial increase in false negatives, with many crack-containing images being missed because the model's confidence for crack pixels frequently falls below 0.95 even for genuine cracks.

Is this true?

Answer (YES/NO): NO